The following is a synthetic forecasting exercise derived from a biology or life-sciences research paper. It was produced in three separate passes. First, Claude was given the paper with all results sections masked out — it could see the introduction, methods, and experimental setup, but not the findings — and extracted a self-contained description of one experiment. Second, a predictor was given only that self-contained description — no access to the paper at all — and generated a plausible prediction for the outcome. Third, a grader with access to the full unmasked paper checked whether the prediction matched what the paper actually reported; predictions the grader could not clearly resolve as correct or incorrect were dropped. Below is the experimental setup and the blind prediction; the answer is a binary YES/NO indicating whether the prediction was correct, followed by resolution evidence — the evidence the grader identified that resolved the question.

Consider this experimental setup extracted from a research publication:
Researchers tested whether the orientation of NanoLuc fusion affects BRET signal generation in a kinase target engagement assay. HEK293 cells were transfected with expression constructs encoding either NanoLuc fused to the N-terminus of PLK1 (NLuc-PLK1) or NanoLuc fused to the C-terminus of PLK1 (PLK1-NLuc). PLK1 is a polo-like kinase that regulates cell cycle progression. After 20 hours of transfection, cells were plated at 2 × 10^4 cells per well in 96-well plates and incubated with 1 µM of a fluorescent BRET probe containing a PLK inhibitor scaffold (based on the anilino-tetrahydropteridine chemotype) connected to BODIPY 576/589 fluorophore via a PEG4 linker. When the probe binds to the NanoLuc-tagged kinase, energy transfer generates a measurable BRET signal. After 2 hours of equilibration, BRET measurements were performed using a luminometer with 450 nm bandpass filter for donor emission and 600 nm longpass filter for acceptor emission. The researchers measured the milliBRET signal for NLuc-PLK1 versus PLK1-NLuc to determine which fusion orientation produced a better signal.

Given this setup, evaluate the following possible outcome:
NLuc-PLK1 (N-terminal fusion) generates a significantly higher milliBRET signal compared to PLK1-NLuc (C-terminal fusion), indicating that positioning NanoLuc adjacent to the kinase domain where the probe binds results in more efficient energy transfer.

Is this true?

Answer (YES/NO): YES